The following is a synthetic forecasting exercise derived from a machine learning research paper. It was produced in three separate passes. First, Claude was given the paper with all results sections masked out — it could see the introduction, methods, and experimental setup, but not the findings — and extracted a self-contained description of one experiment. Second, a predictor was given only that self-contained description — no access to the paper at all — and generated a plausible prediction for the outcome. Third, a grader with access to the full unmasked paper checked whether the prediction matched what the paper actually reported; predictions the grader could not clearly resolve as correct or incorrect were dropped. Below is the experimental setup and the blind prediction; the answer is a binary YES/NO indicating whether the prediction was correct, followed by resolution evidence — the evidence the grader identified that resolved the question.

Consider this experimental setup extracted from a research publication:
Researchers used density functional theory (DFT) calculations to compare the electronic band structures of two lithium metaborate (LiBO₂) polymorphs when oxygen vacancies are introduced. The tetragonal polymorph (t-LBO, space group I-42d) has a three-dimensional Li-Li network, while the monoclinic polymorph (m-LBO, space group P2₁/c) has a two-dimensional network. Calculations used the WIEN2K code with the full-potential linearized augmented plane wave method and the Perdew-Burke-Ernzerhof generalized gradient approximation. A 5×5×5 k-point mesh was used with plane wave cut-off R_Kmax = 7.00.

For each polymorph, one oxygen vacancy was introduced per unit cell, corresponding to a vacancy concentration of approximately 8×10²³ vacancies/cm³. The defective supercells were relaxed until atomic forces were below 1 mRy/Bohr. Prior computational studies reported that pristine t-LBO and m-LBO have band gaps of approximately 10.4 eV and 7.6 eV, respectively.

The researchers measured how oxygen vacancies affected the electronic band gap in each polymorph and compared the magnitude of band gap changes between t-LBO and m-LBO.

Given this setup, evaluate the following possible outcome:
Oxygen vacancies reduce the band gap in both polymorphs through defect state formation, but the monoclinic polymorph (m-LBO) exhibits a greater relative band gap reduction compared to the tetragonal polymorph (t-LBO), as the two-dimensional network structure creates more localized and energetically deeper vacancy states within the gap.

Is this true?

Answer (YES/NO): YES